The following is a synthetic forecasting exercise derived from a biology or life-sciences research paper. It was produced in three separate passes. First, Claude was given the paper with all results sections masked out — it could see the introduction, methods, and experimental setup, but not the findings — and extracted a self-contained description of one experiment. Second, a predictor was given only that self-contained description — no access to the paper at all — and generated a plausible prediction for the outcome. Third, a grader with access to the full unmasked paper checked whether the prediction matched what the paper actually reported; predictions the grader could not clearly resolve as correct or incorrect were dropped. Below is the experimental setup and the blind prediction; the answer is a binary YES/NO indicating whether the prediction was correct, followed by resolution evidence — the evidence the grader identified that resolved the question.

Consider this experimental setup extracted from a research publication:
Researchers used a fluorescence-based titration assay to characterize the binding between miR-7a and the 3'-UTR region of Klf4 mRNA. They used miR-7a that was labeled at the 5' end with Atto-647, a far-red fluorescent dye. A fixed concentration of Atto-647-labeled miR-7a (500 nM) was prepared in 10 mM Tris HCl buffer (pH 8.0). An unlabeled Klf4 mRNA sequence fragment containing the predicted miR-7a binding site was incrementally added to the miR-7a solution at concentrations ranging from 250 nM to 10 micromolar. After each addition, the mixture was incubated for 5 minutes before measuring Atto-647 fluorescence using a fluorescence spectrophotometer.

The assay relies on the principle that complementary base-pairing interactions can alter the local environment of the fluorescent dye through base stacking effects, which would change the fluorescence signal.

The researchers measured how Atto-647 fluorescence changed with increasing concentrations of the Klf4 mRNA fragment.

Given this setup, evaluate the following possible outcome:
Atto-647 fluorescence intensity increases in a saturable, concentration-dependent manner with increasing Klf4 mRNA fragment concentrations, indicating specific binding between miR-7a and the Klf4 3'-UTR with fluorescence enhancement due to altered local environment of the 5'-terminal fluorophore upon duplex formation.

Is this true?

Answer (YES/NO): NO